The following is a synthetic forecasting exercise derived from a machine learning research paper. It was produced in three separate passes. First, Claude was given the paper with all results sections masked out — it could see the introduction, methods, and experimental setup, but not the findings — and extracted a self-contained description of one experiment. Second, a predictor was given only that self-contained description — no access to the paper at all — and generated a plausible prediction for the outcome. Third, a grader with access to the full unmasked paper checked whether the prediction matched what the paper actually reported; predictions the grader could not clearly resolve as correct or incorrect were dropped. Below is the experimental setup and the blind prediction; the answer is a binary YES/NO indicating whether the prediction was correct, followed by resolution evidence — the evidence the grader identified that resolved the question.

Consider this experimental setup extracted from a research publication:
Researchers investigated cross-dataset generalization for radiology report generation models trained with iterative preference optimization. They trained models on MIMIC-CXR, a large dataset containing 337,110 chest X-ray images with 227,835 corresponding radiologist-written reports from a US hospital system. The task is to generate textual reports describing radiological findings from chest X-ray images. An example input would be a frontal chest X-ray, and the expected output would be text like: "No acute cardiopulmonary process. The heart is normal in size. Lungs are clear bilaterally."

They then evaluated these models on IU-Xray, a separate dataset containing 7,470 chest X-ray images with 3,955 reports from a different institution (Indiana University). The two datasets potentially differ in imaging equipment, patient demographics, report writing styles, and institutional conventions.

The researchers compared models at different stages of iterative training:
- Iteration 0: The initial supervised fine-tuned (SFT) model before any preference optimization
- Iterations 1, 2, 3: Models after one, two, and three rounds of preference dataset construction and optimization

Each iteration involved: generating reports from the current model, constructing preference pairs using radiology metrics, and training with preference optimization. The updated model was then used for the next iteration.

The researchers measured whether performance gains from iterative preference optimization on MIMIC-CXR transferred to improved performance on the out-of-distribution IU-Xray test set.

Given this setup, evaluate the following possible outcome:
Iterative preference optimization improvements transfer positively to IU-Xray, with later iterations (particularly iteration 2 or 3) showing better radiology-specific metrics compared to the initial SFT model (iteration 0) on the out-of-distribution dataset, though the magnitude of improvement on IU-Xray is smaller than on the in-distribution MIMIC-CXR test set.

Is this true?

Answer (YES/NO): NO